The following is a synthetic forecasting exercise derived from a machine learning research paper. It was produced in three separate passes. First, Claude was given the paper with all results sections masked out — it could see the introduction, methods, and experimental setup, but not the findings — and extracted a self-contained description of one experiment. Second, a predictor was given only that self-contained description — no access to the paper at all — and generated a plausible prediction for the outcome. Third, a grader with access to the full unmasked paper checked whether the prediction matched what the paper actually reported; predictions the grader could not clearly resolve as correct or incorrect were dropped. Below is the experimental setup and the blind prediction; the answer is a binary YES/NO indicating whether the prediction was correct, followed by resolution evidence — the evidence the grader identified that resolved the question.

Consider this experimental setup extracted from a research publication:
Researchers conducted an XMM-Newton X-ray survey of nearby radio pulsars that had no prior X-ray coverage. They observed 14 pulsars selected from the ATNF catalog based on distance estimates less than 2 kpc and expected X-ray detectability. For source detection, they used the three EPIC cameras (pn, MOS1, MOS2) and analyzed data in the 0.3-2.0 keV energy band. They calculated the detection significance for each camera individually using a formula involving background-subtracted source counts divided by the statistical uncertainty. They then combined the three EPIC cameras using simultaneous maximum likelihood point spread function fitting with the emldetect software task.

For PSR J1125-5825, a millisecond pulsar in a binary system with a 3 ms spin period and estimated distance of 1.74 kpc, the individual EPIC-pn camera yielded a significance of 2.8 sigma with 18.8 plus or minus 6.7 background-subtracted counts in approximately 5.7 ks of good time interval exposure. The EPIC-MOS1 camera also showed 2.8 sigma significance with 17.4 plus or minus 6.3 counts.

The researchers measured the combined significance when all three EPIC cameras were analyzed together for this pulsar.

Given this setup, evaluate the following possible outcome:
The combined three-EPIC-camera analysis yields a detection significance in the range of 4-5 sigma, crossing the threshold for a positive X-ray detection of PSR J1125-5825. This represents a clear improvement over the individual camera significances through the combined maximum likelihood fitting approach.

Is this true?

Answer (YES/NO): YES